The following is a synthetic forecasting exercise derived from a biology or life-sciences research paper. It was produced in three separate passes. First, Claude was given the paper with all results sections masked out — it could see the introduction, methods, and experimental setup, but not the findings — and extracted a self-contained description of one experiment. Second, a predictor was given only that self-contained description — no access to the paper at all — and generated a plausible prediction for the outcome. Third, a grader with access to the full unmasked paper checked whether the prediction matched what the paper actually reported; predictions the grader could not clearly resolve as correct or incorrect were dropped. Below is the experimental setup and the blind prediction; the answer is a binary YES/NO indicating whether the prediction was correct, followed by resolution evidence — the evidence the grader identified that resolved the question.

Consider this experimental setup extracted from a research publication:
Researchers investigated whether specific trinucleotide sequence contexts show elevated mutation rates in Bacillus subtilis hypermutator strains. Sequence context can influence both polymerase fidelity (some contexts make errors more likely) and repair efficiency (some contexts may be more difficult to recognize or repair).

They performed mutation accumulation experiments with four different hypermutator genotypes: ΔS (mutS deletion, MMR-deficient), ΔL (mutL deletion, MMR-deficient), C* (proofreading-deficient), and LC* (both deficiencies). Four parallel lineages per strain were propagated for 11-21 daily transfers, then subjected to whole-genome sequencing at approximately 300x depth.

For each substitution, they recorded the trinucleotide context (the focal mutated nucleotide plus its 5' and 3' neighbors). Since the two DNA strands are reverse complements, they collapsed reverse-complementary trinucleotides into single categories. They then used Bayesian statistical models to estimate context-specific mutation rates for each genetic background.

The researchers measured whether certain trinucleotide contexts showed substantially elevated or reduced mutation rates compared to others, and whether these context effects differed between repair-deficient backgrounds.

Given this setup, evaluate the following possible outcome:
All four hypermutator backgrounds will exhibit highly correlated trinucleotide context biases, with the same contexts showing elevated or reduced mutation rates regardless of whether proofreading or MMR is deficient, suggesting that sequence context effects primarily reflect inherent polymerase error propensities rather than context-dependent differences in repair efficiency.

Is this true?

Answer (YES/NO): NO